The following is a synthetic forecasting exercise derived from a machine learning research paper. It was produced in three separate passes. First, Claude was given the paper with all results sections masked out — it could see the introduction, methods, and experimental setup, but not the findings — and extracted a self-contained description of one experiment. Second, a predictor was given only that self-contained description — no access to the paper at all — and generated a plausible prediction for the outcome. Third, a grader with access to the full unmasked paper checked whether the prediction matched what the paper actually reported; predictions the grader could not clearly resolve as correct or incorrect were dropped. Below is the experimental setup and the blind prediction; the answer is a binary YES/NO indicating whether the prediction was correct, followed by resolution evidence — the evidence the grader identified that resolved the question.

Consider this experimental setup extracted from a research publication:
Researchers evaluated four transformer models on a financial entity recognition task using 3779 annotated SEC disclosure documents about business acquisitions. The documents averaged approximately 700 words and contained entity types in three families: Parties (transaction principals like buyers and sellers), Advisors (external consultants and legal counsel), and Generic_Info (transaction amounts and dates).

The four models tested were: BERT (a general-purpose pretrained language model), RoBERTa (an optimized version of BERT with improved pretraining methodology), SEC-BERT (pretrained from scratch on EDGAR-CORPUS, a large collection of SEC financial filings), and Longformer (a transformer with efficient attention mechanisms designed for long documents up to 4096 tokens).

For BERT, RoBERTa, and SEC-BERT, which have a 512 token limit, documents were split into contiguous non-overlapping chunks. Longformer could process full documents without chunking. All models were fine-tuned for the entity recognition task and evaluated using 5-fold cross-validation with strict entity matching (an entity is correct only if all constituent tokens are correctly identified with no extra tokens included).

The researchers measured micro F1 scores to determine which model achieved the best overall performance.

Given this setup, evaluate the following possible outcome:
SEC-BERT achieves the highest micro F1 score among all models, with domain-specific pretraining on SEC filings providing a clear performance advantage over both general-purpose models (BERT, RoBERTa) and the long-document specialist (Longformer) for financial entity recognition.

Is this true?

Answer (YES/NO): NO